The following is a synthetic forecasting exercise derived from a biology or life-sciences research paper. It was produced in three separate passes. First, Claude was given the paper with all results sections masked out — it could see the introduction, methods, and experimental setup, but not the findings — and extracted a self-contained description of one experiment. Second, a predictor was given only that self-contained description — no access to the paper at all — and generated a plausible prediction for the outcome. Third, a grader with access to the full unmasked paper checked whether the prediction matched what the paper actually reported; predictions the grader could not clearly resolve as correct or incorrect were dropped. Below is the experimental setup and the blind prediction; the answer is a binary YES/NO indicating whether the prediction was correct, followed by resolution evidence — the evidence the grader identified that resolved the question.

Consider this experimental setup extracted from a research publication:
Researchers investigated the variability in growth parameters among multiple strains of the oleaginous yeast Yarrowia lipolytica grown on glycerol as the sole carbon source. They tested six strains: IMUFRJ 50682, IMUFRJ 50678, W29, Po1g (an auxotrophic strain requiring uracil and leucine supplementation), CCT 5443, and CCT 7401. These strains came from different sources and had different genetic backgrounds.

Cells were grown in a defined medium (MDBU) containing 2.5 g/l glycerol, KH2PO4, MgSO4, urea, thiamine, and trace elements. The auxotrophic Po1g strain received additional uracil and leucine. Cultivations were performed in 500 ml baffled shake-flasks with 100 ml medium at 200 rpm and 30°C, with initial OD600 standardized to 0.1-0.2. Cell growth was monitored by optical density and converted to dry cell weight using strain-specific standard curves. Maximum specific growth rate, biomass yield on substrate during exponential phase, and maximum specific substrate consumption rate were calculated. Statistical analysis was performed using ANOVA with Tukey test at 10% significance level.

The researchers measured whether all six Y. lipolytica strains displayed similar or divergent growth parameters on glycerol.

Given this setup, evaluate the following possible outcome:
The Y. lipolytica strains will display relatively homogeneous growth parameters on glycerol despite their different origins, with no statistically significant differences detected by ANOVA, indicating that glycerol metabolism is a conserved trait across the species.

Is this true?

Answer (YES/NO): NO